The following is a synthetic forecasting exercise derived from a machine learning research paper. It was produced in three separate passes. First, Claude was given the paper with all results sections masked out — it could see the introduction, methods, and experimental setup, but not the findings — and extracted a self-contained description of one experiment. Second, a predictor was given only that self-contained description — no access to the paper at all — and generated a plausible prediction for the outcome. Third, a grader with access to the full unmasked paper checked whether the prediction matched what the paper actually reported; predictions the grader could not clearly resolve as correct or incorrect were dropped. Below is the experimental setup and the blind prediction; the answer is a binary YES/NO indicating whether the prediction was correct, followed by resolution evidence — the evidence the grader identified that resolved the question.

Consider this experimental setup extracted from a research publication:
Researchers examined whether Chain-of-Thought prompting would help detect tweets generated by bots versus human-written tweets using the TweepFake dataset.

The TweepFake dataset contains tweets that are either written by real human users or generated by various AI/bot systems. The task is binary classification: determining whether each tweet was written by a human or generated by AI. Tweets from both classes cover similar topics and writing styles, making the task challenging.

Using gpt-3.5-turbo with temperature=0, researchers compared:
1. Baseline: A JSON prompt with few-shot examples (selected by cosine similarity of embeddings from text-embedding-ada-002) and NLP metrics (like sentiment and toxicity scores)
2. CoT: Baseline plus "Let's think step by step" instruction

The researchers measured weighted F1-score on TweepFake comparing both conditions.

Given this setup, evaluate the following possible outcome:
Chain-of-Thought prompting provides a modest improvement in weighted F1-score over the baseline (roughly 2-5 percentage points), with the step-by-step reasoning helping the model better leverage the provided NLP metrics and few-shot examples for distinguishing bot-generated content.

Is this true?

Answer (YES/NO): NO